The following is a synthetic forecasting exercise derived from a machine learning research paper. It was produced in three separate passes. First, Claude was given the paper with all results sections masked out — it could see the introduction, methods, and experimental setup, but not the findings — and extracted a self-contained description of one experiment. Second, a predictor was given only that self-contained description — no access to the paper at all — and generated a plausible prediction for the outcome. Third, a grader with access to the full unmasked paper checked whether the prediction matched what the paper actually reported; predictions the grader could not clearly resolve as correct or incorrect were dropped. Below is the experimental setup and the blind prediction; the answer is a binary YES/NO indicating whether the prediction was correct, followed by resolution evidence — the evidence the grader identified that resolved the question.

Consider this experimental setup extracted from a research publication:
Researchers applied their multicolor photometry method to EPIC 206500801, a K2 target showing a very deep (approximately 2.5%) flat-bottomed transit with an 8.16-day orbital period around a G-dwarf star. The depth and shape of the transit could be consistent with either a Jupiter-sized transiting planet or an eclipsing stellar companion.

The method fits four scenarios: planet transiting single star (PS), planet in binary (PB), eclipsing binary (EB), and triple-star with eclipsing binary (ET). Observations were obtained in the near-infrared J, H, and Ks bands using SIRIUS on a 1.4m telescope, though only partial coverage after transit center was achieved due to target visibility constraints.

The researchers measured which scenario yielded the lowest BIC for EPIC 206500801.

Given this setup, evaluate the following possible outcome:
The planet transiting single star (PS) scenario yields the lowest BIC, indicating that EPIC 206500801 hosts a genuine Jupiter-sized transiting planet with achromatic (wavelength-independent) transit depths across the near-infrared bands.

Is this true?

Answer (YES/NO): NO